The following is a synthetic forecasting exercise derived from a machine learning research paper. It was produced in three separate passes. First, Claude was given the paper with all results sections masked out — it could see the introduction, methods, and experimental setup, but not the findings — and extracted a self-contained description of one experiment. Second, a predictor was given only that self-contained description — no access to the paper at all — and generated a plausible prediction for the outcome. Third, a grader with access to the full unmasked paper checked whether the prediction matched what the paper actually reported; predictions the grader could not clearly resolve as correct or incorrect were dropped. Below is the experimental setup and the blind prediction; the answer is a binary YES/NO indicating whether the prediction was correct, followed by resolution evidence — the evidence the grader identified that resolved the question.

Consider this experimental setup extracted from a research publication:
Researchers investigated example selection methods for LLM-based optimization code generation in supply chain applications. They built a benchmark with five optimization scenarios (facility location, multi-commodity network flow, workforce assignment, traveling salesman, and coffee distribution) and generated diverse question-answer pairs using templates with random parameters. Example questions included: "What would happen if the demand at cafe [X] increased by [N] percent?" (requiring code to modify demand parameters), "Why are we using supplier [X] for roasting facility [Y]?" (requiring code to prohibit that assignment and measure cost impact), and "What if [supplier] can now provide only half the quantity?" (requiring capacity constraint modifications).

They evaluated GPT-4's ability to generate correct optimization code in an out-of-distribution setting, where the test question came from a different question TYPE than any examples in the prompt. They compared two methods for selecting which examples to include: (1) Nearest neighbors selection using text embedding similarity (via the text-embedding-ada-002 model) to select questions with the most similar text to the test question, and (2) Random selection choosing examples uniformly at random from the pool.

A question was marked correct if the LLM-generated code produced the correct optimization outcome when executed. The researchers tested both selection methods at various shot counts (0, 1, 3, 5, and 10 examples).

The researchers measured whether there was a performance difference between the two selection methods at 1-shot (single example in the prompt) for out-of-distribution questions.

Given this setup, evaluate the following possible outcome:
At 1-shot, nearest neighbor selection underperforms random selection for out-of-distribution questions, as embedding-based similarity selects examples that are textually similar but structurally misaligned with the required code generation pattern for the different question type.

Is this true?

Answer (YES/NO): NO